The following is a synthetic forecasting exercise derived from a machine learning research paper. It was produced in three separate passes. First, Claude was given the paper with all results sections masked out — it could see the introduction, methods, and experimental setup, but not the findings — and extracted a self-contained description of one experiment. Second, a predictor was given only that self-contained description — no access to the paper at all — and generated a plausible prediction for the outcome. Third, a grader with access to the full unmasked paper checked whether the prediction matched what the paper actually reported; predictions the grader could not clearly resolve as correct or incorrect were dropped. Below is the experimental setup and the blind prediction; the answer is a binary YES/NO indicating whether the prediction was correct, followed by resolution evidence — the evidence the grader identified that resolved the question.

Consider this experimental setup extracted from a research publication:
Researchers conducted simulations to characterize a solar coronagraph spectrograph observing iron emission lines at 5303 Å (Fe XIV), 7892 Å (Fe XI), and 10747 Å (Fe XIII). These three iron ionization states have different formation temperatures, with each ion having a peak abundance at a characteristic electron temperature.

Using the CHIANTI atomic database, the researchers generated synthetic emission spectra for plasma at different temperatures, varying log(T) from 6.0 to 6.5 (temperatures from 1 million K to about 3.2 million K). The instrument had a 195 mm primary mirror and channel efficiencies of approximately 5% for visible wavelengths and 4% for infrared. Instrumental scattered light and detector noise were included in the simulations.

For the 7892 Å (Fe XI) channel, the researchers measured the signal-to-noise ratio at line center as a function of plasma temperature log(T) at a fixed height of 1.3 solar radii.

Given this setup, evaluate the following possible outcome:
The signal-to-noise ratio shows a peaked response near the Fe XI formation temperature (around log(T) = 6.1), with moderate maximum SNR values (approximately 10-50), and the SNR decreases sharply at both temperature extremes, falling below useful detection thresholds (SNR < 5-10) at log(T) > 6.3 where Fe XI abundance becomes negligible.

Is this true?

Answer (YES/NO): NO